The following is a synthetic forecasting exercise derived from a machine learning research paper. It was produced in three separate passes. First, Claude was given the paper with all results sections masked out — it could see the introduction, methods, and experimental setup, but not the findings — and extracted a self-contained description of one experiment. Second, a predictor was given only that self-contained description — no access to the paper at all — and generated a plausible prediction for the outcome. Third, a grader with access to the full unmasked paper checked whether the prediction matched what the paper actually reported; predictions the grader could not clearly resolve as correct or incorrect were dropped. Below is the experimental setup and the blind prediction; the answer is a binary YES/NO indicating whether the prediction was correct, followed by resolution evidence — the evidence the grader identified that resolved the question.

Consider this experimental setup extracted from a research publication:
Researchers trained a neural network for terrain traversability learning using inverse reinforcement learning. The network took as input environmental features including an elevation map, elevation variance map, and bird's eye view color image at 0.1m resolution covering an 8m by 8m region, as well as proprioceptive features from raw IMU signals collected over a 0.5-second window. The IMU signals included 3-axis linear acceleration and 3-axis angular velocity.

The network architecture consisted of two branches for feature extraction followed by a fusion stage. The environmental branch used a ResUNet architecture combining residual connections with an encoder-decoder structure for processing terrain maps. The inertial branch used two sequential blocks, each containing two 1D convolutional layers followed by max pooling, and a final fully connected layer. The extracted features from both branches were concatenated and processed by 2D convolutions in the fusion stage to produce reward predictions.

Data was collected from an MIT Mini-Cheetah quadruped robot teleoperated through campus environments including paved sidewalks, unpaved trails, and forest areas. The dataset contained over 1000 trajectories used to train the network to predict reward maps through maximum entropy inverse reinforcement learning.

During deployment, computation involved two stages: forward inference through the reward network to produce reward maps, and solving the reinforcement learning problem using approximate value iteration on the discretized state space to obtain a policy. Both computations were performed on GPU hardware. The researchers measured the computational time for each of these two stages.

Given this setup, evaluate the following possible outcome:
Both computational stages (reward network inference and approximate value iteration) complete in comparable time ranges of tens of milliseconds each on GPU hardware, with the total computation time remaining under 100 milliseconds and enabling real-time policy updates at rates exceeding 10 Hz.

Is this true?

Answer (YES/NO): NO